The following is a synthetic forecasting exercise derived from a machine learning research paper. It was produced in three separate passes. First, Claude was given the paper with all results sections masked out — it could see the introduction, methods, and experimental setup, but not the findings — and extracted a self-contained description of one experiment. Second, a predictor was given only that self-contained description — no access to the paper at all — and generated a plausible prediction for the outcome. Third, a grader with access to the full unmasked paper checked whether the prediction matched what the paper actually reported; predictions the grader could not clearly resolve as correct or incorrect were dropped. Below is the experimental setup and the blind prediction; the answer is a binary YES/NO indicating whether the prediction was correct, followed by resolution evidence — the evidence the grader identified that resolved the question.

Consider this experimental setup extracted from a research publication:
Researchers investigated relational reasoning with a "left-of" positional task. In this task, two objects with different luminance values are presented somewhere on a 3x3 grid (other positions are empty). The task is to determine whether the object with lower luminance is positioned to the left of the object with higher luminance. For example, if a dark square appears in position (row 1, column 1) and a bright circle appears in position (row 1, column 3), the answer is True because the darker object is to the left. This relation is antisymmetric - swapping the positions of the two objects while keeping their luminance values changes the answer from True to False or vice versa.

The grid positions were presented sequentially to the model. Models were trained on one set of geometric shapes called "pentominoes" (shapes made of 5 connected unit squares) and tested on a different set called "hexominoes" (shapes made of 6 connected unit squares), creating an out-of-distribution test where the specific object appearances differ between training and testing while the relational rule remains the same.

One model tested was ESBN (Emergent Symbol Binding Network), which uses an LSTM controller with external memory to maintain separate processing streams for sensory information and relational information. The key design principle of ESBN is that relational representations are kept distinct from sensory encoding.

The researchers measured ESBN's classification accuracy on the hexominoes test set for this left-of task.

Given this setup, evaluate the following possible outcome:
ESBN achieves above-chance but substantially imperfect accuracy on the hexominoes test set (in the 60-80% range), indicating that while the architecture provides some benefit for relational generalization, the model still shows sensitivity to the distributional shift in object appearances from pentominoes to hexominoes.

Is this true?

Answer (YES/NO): NO